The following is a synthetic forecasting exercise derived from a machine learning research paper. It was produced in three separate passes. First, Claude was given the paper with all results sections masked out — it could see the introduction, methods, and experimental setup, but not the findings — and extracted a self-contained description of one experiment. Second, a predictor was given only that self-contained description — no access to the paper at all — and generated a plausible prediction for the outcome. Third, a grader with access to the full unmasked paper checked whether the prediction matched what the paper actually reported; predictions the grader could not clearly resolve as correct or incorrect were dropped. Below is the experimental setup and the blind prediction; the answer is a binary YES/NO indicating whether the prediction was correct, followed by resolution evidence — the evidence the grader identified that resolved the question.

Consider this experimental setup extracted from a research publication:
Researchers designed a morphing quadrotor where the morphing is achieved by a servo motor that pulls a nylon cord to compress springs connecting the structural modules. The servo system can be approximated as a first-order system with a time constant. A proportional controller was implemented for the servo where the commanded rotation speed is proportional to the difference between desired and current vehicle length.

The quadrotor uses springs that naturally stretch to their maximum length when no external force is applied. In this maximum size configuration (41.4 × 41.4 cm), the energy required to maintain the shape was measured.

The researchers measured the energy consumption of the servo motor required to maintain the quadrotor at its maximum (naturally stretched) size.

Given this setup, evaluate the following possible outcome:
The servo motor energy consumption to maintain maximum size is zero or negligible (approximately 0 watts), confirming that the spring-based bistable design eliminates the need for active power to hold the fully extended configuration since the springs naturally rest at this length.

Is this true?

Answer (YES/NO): YES